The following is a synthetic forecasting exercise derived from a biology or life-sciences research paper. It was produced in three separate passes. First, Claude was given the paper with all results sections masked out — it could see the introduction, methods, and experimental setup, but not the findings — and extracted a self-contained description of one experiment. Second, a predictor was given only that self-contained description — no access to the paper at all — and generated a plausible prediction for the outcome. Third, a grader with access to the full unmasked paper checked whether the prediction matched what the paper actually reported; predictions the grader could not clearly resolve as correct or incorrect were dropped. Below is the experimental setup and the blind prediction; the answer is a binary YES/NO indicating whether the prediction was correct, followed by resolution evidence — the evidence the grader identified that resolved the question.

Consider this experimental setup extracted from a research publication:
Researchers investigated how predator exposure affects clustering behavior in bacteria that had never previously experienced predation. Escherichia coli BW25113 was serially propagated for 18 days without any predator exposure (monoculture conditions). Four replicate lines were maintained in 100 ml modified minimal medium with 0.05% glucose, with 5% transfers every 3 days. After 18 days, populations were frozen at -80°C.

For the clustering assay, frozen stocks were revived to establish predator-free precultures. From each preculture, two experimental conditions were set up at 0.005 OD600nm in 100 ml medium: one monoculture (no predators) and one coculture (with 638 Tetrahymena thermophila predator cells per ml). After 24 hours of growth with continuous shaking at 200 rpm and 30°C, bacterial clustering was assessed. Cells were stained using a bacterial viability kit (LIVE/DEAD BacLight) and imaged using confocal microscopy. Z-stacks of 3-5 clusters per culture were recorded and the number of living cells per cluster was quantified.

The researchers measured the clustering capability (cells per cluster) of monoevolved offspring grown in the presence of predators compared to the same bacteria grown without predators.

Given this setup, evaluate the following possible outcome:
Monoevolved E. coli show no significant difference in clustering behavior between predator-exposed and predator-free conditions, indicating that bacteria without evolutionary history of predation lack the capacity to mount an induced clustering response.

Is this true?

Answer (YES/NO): NO